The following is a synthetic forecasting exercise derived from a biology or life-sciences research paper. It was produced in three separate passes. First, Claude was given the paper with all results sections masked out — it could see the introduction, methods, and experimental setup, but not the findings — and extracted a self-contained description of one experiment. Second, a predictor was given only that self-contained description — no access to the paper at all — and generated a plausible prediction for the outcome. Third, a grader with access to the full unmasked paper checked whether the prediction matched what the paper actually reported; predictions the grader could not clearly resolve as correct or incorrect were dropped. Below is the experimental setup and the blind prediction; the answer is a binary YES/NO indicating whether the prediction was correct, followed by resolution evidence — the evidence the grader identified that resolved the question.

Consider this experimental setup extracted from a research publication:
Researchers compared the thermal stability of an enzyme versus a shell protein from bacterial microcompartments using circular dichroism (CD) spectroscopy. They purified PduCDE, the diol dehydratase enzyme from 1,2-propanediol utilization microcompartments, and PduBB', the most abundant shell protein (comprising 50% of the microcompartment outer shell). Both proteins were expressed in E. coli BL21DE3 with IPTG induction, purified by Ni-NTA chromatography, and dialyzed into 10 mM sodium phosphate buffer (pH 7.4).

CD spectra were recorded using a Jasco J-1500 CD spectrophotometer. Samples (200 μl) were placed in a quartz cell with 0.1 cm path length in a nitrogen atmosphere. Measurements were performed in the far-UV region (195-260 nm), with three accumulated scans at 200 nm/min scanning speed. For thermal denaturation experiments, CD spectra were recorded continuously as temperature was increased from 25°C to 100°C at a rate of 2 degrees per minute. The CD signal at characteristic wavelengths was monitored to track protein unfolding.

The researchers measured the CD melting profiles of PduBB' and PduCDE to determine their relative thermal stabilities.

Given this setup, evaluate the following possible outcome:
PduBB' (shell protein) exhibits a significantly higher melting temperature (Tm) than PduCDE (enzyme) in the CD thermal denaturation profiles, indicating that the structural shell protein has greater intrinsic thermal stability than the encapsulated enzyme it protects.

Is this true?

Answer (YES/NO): YES